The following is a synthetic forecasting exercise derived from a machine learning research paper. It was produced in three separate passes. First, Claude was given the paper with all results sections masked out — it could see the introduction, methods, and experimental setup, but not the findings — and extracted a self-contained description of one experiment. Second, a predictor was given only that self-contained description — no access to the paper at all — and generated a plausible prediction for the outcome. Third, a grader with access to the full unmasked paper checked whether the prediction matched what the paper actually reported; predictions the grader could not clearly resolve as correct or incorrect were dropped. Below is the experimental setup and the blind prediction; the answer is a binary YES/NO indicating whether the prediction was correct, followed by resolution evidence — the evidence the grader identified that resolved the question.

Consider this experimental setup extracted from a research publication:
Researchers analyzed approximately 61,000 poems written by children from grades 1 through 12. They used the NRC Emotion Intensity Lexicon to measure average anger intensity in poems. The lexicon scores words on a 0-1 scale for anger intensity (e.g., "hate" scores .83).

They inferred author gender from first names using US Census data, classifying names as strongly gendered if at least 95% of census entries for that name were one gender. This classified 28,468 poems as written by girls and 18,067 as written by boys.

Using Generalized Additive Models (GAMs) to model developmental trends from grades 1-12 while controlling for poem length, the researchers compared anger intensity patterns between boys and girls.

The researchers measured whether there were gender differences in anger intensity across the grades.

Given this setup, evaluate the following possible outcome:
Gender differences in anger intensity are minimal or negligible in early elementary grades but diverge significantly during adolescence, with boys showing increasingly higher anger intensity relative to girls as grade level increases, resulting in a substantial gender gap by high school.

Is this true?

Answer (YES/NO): NO